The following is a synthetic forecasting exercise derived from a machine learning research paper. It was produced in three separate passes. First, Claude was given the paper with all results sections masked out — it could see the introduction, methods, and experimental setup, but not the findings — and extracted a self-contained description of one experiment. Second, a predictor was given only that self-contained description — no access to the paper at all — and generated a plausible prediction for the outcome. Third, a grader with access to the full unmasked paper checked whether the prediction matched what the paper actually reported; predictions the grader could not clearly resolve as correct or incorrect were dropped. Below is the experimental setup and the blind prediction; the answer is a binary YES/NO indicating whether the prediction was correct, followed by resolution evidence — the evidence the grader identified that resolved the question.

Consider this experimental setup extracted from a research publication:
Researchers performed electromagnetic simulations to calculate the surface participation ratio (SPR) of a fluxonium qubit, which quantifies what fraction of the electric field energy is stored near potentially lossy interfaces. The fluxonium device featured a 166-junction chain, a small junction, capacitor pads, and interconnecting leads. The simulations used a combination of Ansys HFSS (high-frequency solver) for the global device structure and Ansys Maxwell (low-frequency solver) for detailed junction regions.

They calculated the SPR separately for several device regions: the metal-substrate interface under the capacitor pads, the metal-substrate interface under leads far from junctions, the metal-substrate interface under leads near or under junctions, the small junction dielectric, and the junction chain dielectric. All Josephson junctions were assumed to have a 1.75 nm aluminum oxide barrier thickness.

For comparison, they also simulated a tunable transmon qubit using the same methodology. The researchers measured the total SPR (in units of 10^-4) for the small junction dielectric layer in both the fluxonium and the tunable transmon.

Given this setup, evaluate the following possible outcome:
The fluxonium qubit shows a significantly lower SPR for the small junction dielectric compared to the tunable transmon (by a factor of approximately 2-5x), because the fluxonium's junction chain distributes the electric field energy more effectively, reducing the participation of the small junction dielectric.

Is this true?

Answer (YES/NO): NO